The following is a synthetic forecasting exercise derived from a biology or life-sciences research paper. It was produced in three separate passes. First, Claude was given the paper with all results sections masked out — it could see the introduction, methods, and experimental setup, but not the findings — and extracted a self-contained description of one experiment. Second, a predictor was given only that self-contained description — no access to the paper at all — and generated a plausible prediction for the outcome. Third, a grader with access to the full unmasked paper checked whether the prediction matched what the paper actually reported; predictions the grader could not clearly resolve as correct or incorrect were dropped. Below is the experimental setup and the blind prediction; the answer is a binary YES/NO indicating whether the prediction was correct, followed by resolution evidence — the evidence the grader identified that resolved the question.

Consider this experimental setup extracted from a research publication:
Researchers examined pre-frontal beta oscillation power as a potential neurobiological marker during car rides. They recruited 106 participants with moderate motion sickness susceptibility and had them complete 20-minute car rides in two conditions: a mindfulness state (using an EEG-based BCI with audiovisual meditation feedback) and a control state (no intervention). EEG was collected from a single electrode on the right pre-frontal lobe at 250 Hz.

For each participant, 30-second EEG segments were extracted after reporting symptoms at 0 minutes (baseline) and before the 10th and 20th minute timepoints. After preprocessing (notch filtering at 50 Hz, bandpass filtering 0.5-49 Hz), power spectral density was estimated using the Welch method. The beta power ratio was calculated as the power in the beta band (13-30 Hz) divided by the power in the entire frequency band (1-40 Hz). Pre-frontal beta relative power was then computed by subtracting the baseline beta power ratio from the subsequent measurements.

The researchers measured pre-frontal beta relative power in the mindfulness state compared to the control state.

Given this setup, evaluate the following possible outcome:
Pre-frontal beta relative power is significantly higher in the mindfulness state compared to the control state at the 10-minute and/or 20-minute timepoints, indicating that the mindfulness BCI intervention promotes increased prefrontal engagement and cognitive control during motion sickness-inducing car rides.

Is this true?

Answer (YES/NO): YES